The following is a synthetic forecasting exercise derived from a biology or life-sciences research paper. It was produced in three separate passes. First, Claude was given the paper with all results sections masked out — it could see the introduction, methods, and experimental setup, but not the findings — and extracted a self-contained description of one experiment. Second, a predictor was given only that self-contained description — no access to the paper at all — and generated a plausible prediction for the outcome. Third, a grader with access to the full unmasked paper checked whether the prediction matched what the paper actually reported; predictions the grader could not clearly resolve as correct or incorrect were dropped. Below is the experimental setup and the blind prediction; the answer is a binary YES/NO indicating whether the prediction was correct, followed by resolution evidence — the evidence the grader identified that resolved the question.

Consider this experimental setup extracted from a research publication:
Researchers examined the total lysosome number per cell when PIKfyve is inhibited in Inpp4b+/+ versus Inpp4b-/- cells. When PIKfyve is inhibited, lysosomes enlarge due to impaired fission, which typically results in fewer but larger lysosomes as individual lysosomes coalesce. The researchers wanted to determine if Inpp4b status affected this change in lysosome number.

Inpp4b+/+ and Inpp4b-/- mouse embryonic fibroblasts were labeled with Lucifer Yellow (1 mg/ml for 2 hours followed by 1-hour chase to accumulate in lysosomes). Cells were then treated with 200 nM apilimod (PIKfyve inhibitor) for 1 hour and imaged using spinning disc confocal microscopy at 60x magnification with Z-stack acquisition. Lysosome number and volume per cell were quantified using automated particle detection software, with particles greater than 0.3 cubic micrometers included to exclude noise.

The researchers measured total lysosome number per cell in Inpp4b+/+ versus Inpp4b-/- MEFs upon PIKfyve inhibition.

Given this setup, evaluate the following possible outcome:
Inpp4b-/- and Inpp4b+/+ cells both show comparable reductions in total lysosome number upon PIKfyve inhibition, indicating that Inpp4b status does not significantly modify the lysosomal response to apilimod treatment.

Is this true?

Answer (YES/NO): NO